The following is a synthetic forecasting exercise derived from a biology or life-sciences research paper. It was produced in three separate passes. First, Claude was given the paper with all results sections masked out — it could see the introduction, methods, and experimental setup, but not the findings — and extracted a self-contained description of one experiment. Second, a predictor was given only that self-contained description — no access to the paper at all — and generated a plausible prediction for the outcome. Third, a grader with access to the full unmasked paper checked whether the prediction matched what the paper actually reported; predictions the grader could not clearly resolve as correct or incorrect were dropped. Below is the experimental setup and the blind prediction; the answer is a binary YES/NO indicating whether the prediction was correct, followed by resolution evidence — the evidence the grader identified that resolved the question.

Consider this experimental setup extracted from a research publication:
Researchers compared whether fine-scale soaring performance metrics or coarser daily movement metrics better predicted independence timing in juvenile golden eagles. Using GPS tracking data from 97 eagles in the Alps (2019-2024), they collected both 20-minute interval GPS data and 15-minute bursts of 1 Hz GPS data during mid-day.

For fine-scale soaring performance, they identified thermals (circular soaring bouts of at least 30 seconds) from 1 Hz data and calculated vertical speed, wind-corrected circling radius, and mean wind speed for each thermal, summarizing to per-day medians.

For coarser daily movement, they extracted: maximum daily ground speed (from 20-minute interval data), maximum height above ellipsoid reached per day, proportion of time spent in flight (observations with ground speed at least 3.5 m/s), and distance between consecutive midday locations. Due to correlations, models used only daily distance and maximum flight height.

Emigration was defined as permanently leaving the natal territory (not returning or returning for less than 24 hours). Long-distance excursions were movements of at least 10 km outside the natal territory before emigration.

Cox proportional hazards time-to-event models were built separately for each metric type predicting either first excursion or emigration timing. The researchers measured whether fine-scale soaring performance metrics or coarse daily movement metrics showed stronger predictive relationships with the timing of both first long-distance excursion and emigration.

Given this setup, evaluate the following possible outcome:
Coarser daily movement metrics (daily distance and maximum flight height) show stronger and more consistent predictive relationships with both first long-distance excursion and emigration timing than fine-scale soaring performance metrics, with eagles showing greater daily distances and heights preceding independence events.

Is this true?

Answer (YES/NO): NO